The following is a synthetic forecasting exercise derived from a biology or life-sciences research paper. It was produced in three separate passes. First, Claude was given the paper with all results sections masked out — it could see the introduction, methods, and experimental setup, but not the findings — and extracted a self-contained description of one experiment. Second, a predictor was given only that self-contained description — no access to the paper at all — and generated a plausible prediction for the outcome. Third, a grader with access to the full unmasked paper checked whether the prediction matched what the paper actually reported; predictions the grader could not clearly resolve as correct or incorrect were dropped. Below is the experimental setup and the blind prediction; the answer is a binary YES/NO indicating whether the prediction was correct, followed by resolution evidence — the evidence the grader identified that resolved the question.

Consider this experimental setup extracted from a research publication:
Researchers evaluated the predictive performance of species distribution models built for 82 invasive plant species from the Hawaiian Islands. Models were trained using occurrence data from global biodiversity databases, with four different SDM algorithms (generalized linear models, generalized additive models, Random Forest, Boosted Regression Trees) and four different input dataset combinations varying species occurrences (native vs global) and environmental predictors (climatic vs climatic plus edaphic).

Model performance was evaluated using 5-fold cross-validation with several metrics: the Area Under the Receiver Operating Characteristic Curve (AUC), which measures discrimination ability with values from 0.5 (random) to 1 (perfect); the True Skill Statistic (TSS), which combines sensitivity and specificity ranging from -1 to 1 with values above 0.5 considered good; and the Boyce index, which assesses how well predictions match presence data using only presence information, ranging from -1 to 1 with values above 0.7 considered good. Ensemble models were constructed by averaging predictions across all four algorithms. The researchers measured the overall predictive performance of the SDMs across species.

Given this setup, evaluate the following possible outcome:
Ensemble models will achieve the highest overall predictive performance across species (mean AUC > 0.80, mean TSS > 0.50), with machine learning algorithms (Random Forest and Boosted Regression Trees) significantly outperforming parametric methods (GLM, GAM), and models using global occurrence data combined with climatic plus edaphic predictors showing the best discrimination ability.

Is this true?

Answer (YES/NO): NO